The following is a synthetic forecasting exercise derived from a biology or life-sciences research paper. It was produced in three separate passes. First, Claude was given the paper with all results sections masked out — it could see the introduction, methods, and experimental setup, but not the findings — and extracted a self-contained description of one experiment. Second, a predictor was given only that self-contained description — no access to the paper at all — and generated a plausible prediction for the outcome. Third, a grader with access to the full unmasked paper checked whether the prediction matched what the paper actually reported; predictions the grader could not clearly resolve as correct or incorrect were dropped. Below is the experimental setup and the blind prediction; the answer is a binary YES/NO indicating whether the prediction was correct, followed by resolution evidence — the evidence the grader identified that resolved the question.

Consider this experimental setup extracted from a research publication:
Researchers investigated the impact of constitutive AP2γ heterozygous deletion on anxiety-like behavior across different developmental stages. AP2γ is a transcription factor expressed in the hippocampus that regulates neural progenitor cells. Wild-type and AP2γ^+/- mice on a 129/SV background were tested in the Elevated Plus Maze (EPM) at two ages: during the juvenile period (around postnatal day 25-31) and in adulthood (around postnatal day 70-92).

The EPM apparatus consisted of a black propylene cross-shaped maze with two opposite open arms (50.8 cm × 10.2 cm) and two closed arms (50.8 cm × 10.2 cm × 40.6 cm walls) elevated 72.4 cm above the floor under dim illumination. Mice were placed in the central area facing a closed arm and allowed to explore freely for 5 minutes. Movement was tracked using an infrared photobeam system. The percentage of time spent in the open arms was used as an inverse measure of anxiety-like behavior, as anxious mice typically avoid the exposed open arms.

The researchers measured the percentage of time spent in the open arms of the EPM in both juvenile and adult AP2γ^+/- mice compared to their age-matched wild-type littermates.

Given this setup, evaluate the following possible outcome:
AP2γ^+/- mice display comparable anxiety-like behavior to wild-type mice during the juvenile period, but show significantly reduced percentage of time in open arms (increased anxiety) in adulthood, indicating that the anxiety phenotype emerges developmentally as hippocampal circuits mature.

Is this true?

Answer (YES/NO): NO